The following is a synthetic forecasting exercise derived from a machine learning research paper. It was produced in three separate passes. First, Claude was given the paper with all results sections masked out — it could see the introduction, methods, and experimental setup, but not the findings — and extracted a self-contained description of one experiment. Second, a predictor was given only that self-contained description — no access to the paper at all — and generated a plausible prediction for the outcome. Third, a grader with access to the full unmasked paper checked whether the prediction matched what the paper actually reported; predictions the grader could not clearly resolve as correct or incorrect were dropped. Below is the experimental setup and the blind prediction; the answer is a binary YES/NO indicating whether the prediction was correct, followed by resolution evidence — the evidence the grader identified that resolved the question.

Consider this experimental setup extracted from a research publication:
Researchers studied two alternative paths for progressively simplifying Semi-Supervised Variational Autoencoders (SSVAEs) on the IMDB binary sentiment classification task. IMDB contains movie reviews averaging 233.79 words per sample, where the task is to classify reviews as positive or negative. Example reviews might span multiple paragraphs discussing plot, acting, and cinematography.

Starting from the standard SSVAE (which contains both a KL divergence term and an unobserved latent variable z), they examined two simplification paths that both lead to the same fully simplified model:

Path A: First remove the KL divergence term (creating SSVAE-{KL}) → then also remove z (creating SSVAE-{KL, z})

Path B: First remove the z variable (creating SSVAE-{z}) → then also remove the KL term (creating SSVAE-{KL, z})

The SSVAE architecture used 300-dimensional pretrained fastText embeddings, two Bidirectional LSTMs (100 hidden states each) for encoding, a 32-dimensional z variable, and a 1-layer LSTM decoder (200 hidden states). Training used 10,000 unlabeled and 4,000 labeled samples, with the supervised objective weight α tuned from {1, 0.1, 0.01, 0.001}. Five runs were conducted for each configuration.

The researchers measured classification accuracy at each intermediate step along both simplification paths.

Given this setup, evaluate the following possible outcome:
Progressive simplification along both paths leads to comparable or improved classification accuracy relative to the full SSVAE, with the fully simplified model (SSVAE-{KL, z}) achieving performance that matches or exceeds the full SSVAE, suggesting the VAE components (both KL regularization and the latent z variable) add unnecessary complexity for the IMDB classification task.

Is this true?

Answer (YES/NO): NO